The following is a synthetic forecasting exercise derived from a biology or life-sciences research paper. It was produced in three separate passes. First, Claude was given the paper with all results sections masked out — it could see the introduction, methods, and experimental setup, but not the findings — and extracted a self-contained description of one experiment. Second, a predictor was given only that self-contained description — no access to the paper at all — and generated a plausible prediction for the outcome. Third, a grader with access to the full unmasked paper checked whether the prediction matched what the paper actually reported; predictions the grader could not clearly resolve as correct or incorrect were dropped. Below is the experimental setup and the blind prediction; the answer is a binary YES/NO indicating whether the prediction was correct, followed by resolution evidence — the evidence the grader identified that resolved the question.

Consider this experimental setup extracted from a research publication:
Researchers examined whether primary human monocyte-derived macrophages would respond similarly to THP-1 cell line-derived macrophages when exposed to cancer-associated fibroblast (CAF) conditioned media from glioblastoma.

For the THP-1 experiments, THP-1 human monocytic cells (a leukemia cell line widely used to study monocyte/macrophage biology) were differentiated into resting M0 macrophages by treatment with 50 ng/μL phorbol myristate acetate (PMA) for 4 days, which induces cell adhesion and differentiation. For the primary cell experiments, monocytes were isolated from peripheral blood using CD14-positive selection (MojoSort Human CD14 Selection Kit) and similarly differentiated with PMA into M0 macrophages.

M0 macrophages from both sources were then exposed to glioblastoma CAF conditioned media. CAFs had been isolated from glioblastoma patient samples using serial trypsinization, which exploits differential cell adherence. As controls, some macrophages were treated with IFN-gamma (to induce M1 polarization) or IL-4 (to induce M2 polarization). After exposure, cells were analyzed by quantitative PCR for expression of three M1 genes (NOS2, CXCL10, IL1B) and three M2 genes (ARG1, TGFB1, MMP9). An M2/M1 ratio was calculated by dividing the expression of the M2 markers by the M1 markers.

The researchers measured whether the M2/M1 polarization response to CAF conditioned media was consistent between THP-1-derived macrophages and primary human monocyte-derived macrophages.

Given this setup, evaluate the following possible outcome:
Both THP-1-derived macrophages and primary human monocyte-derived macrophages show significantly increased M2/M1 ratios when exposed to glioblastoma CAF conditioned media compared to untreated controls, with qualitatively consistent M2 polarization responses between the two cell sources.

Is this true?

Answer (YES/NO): YES